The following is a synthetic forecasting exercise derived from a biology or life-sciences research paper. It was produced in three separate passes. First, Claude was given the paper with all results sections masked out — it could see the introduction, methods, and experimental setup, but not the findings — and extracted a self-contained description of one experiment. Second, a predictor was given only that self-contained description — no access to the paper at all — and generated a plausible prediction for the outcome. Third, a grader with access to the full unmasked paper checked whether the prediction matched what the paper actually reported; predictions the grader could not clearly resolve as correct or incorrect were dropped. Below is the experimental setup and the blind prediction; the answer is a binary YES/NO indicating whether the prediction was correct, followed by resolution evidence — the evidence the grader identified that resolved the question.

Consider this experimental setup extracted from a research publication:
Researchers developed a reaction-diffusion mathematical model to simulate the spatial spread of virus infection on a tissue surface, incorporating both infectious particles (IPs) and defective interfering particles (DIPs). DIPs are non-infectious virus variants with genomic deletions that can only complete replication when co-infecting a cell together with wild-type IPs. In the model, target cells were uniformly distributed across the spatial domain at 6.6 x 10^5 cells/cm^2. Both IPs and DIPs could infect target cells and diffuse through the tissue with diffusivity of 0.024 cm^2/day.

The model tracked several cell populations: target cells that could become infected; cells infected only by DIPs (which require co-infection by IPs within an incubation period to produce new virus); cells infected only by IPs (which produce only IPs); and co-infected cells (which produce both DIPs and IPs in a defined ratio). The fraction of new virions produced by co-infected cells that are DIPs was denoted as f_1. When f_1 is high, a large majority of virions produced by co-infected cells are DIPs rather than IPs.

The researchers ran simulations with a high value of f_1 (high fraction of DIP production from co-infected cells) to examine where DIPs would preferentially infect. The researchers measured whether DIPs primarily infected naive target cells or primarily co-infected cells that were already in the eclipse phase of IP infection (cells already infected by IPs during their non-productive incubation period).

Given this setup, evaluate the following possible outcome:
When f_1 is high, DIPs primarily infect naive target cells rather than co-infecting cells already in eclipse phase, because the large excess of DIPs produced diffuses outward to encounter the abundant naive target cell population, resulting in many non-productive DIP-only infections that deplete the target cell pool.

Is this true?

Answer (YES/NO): NO